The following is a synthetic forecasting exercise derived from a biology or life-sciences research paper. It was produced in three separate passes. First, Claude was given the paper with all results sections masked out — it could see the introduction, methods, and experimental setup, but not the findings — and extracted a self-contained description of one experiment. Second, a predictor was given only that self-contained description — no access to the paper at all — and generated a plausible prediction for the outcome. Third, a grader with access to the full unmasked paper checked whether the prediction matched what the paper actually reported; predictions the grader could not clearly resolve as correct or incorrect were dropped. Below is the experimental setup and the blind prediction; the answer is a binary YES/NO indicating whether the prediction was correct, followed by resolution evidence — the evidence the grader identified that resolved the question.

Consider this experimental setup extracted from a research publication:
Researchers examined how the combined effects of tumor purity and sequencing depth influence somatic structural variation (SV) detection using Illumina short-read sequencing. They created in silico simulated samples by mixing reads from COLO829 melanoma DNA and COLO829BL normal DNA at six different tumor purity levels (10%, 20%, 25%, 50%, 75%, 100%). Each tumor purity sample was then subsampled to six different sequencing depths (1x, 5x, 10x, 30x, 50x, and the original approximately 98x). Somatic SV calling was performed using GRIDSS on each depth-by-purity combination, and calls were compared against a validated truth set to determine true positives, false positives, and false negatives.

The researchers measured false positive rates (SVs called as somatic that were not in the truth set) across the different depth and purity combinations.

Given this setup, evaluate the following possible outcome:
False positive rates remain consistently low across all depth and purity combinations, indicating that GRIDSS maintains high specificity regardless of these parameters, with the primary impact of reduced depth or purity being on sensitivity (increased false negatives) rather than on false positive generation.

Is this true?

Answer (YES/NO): NO